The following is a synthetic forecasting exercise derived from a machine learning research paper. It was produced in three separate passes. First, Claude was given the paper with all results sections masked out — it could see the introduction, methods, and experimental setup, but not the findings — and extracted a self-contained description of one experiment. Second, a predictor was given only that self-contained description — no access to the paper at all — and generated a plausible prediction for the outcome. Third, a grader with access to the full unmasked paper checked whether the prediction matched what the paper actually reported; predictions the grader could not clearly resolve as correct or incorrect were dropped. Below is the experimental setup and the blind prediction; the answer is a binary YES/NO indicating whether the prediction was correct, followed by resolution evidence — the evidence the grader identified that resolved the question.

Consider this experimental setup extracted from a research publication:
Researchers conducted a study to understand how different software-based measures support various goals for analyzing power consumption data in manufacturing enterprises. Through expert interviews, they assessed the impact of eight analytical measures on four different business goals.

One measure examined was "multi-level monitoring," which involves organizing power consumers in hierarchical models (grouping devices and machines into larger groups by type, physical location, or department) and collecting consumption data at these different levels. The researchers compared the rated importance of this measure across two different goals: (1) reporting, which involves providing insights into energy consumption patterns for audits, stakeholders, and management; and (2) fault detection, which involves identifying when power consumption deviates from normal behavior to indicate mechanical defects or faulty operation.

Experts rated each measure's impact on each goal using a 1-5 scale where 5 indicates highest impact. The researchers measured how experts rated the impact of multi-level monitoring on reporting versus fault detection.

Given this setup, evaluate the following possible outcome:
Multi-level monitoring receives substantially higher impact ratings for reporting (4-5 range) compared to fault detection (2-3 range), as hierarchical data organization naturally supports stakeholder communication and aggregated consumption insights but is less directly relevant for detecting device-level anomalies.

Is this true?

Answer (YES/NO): YES